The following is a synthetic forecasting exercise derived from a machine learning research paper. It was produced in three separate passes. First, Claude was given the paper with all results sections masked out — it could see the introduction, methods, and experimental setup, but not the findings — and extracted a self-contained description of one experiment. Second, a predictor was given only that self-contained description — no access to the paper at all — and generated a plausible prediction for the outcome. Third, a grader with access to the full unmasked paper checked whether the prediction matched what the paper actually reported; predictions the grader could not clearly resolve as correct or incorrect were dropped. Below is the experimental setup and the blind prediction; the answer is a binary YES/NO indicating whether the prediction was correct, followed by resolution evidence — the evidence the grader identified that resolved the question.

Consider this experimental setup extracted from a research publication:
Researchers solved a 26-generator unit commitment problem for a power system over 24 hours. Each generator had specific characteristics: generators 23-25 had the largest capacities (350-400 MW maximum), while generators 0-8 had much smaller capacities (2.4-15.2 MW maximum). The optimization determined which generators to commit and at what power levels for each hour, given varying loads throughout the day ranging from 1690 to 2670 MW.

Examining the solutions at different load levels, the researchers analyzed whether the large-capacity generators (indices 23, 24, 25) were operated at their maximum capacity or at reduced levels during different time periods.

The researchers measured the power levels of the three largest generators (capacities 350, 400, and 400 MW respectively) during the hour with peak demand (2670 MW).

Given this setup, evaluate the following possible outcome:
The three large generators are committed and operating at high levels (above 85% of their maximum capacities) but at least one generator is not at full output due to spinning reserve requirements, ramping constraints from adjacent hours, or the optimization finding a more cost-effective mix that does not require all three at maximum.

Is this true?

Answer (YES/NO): NO